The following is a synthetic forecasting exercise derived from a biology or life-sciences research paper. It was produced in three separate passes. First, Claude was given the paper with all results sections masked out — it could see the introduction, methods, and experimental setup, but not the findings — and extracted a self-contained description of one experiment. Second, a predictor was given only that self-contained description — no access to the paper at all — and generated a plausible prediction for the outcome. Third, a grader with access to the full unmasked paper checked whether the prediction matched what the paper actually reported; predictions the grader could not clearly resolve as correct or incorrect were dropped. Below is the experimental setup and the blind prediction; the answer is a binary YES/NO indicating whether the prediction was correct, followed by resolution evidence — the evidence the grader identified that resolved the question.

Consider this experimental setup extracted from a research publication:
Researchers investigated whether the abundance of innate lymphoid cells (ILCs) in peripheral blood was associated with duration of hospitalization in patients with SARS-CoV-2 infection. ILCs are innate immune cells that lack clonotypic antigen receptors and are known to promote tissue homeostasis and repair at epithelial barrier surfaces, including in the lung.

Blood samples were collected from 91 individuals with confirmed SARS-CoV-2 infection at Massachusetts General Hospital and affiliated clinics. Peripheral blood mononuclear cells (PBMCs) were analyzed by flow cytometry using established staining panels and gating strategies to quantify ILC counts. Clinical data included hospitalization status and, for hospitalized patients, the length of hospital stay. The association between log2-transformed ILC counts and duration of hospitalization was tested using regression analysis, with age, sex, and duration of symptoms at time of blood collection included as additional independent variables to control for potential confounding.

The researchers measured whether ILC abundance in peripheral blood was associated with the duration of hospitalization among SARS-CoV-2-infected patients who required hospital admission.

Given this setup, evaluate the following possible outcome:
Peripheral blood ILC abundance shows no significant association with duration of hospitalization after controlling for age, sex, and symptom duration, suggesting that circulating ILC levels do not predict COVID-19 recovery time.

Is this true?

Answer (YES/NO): NO